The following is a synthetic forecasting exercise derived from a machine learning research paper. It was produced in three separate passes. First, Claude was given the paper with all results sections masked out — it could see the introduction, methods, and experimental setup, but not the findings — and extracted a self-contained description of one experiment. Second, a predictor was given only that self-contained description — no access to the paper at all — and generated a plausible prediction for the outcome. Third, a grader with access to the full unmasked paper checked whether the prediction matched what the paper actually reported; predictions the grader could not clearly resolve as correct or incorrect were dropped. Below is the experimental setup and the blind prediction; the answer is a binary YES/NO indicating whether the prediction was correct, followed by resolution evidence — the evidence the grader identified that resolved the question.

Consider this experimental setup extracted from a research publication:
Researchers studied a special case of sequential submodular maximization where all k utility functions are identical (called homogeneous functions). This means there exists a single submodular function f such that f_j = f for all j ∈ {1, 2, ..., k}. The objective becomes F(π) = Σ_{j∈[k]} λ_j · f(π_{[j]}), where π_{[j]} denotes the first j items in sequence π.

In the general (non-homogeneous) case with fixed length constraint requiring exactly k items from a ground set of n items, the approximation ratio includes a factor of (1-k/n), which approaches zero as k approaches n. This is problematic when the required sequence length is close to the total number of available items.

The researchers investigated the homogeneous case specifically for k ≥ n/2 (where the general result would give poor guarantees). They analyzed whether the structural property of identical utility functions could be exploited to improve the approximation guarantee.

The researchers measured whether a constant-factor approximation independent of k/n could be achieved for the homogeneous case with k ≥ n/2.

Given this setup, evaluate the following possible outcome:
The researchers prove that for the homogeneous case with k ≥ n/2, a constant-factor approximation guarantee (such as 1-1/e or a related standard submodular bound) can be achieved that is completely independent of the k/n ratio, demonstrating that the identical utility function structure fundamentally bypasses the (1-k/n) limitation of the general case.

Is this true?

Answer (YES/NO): YES